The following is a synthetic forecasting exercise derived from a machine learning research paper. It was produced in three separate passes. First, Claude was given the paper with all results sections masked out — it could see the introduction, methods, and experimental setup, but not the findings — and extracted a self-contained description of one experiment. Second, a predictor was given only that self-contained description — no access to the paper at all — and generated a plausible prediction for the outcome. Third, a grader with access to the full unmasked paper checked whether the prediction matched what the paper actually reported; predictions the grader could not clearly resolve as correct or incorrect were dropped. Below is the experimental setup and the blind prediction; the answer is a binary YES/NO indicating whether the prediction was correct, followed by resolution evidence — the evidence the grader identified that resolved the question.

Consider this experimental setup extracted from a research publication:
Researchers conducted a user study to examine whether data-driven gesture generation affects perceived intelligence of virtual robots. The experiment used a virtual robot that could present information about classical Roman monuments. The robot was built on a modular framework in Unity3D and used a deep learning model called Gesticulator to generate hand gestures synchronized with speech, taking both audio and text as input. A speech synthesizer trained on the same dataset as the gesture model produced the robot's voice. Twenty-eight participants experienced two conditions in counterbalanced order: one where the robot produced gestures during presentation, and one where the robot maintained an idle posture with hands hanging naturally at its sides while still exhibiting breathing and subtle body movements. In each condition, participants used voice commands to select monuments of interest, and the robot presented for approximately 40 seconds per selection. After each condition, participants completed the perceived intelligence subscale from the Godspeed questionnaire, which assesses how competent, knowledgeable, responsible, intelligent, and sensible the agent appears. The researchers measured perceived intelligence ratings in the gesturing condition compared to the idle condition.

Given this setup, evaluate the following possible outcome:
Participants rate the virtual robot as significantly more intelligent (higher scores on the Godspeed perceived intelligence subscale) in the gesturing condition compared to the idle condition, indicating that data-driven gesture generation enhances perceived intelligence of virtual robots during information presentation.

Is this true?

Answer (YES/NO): NO